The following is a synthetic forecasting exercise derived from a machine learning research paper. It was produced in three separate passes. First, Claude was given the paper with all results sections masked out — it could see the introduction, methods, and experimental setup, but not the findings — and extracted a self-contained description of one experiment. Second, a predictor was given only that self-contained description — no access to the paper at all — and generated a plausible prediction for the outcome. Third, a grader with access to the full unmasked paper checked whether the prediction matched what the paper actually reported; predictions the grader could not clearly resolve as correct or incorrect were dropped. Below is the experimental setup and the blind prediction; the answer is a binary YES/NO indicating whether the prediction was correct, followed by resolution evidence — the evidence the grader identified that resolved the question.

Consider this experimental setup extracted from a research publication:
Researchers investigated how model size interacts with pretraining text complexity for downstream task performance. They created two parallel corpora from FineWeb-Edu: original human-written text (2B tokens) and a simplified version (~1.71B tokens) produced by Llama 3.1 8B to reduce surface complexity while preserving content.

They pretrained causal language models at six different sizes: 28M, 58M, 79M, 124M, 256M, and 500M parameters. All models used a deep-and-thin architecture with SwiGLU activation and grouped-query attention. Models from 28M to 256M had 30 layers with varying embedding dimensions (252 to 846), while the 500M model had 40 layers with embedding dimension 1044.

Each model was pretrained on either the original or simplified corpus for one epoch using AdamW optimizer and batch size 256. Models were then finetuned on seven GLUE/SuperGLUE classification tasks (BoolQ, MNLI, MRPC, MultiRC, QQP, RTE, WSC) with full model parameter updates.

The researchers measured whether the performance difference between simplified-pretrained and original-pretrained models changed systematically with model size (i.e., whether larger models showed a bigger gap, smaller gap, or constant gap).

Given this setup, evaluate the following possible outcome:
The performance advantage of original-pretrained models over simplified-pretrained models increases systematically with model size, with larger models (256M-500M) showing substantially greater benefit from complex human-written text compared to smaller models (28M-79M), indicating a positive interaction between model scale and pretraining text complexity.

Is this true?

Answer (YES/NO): NO